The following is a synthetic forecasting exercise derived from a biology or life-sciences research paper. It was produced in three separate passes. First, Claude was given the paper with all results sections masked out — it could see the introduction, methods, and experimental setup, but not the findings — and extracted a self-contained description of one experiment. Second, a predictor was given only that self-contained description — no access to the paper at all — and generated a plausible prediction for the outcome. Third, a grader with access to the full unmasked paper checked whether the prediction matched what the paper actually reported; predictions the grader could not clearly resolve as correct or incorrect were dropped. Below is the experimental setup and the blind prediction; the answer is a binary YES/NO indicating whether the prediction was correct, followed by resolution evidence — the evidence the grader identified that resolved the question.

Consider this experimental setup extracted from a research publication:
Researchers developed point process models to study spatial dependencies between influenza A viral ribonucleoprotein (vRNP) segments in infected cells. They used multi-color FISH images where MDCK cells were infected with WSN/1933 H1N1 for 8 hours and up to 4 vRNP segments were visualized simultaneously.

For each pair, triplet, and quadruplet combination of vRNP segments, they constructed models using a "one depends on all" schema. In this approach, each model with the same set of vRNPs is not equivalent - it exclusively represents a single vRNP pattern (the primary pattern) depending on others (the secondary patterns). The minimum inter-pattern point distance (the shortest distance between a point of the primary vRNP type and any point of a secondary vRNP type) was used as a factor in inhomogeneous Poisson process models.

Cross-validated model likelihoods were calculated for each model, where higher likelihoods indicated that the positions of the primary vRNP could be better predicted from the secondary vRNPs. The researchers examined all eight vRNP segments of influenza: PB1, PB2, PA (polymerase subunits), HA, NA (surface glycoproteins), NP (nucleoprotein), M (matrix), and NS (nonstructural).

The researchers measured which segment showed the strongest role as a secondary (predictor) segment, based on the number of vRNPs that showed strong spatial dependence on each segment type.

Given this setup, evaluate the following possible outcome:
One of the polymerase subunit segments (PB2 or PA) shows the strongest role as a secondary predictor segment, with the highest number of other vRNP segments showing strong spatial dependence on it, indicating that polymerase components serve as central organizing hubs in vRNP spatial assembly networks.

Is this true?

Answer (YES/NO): YES